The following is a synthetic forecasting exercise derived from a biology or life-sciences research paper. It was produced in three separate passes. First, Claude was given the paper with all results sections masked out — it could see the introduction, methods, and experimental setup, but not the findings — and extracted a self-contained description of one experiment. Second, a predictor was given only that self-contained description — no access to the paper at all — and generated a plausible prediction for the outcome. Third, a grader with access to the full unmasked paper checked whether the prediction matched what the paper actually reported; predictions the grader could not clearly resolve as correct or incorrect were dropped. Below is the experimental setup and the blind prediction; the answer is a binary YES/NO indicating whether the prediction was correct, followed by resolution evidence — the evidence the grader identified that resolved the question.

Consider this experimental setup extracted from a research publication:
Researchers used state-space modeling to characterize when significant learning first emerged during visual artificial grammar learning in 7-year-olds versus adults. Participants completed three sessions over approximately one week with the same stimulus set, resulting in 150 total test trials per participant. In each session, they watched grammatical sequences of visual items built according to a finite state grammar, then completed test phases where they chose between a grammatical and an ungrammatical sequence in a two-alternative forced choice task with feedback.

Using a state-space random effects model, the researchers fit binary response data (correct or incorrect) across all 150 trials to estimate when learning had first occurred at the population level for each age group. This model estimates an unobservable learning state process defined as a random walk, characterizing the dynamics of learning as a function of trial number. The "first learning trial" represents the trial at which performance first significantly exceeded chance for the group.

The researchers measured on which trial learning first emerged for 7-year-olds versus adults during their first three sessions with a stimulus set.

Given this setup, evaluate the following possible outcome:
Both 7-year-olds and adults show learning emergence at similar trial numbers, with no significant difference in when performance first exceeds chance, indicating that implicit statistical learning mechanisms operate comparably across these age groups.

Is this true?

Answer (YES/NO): NO